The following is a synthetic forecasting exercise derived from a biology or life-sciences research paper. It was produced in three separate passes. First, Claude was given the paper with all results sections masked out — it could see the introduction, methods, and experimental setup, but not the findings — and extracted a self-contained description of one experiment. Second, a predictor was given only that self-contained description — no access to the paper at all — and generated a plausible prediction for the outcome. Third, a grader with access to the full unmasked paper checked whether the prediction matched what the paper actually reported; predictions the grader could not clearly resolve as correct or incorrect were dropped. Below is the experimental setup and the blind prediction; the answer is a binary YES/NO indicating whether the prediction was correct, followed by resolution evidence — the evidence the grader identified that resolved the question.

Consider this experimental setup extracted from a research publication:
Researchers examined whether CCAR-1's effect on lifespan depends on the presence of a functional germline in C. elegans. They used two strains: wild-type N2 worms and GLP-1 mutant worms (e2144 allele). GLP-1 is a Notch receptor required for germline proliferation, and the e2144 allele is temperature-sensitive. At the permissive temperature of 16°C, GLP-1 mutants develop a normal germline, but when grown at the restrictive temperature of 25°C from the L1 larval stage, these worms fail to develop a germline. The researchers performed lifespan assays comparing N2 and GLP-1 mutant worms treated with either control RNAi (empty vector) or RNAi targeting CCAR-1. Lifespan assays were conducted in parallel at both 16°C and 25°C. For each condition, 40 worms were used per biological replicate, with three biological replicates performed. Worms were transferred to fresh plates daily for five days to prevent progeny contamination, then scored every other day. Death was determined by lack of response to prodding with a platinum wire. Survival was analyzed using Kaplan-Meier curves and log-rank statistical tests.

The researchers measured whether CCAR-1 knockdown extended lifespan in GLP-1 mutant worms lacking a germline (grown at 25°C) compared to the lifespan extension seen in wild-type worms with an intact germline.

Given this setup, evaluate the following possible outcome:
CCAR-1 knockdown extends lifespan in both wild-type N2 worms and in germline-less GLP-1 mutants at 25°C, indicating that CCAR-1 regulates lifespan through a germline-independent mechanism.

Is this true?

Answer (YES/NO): NO